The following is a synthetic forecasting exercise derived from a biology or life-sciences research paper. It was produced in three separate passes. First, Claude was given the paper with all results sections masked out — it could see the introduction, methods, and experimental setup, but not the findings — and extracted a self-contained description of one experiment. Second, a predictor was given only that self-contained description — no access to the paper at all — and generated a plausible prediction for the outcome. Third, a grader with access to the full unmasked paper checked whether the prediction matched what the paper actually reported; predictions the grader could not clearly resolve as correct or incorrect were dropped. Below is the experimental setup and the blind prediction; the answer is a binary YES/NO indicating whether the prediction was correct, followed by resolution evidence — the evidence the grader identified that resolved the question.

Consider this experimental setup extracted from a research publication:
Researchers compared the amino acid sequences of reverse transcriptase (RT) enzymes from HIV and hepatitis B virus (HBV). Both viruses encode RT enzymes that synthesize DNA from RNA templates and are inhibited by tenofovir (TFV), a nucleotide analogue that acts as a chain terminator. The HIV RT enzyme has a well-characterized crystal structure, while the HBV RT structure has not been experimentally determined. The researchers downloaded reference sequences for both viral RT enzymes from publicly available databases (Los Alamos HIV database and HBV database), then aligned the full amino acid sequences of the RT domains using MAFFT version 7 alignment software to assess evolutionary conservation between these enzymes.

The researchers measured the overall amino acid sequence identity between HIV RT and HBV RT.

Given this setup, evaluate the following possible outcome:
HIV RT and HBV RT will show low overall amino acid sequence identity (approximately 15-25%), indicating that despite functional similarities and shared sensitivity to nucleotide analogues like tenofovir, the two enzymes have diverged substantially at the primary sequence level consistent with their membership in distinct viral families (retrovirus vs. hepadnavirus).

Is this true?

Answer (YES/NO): NO